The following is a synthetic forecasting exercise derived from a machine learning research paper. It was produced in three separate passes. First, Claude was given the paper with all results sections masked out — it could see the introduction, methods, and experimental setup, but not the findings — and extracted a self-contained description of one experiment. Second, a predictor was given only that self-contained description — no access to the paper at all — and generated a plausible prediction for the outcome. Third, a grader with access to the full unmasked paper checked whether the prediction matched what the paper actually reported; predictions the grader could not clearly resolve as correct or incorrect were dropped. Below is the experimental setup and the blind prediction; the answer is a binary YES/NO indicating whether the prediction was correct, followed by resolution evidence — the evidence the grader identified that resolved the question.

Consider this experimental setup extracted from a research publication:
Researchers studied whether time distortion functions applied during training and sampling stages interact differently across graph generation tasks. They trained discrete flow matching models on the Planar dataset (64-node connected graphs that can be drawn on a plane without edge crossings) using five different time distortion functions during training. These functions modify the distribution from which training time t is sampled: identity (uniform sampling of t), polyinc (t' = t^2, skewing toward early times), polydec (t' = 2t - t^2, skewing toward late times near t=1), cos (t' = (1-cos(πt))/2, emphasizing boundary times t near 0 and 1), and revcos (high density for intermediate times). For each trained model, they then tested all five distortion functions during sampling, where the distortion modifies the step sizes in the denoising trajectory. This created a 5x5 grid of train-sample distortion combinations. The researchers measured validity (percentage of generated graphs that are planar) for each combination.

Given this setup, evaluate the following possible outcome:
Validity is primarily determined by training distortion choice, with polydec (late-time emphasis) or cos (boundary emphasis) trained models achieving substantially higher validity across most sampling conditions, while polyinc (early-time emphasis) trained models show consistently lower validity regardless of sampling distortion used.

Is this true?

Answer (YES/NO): NO